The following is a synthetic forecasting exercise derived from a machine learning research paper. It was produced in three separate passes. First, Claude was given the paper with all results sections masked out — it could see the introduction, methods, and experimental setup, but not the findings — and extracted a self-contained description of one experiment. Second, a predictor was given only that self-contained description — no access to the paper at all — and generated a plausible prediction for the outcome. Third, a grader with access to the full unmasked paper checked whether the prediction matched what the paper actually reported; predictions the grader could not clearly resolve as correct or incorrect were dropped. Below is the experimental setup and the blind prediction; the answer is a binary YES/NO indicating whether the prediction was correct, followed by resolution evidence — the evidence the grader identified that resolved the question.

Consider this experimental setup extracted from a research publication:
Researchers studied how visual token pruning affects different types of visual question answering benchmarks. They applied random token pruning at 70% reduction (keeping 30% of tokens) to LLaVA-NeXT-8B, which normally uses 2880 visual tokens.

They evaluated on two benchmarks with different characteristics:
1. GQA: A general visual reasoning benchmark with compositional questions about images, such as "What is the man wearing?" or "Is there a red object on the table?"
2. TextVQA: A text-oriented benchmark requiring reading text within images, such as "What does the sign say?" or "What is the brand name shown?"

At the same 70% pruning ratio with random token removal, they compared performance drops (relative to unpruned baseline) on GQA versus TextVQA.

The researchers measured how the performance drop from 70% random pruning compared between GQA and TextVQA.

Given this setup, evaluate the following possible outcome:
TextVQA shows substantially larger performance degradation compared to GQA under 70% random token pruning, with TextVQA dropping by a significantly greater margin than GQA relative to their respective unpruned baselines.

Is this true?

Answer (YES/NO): YES